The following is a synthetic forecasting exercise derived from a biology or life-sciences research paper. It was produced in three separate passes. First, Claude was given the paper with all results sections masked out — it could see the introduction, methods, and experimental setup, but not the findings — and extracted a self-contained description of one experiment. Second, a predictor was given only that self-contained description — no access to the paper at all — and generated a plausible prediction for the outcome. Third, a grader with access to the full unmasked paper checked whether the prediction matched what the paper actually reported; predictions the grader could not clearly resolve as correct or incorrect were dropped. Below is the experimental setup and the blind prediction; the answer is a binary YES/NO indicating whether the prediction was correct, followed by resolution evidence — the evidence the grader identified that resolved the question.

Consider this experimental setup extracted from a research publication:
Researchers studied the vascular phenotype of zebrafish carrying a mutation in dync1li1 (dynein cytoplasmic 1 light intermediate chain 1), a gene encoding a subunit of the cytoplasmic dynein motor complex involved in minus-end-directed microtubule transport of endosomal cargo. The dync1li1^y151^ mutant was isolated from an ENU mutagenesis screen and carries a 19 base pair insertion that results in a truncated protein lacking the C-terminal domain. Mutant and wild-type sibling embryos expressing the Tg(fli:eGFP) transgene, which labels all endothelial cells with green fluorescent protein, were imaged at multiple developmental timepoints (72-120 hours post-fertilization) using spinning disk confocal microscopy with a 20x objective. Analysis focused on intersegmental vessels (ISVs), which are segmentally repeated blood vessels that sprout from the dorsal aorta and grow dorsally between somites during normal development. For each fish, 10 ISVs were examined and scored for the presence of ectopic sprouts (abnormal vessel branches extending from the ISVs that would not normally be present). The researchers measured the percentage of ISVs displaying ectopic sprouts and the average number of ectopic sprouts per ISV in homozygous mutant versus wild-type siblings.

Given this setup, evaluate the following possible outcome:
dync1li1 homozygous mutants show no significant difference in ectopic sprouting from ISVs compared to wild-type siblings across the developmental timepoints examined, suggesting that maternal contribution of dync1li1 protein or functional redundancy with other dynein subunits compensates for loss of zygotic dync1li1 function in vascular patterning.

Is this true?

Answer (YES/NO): NO